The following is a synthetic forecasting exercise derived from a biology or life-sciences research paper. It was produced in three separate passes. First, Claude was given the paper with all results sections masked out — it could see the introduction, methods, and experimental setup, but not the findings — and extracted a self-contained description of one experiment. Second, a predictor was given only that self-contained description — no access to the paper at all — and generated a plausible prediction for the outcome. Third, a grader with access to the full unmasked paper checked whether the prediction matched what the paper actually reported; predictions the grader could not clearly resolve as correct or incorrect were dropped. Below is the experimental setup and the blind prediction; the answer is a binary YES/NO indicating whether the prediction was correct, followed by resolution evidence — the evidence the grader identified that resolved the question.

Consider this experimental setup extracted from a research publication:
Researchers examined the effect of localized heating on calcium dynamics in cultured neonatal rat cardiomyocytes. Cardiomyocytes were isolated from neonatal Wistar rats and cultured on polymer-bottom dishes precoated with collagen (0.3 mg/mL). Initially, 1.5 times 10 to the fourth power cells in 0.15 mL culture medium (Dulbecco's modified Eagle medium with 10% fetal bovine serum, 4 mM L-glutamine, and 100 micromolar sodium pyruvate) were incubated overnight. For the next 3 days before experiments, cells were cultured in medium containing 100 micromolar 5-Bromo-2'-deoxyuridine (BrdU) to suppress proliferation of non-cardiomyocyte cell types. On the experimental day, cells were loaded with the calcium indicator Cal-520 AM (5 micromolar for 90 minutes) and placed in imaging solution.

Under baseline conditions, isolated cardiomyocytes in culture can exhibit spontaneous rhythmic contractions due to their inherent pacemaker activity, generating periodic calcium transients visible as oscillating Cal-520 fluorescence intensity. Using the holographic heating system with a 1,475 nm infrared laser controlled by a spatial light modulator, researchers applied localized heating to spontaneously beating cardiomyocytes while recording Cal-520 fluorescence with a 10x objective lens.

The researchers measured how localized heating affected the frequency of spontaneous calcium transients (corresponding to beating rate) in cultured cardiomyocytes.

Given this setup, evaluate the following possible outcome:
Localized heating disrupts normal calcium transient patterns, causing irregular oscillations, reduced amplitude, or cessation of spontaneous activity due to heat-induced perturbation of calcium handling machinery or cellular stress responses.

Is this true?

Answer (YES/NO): NO